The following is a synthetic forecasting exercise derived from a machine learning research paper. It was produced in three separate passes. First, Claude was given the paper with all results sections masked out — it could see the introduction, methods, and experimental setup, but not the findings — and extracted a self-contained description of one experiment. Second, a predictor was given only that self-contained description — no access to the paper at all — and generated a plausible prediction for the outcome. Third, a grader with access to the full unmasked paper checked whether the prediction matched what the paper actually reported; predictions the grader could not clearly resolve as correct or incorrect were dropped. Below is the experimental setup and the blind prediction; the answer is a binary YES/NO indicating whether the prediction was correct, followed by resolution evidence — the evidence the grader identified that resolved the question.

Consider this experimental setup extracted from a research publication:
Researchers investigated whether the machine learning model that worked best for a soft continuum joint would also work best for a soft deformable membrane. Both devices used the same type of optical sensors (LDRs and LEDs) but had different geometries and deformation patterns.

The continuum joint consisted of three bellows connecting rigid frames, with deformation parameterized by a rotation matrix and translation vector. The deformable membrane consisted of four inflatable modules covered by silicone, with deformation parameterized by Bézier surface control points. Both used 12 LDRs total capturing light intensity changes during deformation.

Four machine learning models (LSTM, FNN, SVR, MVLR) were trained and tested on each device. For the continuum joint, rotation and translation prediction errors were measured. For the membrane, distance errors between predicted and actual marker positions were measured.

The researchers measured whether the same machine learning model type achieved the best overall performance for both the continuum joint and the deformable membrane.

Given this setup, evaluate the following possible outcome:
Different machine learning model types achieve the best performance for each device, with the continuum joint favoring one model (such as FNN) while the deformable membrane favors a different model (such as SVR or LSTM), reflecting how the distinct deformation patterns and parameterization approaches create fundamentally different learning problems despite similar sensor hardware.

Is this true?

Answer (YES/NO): YES